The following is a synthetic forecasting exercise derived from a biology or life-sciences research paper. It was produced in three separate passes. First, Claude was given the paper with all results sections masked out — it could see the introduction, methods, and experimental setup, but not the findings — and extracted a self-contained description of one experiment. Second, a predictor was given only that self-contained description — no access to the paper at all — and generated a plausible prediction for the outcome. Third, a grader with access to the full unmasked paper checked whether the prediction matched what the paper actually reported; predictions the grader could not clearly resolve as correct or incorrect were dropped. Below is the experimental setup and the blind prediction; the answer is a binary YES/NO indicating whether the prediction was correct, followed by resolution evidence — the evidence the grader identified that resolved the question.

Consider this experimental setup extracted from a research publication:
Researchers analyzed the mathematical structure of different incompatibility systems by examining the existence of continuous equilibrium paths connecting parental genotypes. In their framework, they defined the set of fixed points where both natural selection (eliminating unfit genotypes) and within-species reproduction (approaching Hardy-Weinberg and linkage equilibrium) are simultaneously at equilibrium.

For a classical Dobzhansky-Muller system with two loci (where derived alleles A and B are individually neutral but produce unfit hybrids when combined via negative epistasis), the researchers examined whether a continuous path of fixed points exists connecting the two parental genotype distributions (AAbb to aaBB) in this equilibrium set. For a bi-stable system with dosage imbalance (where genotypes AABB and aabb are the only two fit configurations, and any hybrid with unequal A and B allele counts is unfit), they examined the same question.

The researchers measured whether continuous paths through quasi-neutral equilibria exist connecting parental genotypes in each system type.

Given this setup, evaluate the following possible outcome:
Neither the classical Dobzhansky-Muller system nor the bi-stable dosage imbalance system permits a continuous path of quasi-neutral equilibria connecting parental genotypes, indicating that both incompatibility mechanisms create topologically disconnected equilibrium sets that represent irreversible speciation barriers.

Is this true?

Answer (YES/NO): NO